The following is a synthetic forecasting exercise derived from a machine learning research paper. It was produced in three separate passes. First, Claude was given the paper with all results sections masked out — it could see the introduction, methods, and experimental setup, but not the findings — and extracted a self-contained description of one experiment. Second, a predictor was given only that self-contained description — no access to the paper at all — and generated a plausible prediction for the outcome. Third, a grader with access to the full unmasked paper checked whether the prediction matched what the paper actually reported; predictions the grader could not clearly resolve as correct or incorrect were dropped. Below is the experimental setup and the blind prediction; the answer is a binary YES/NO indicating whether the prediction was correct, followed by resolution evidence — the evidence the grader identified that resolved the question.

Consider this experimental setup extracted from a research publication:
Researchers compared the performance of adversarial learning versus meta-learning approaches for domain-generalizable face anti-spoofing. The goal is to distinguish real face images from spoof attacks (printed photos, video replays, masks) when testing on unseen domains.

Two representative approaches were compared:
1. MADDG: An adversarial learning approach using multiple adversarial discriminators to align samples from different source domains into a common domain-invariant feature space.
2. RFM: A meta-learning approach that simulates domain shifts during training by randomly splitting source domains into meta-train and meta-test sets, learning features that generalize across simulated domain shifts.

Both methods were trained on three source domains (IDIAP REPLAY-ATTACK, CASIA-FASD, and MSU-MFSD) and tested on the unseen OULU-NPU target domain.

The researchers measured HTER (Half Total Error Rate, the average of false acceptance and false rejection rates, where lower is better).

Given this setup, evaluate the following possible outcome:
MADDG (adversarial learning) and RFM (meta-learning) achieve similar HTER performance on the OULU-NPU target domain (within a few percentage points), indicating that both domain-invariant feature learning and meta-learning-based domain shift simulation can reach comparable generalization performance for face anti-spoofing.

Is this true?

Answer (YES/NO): NO